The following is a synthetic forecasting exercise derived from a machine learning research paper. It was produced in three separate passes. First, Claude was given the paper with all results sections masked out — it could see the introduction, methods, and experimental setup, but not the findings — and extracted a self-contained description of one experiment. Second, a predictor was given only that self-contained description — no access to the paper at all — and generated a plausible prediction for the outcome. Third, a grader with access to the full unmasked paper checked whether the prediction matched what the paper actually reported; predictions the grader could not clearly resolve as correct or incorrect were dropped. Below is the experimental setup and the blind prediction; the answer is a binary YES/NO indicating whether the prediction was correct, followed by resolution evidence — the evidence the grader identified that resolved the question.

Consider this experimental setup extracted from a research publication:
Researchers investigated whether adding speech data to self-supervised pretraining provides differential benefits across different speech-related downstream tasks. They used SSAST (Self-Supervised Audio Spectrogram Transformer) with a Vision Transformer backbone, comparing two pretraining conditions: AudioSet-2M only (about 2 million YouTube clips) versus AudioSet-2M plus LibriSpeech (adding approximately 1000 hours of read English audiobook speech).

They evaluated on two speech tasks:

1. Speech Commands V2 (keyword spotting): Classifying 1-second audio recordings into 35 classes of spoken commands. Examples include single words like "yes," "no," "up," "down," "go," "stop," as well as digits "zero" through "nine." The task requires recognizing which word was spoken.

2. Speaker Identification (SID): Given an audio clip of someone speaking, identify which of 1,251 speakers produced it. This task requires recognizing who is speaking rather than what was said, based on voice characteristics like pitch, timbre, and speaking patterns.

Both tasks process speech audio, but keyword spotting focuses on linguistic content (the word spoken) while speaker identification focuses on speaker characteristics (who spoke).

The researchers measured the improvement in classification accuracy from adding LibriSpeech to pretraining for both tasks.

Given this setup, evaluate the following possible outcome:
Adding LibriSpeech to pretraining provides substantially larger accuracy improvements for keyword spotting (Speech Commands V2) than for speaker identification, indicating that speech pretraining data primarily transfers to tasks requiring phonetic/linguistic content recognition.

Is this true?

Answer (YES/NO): NO